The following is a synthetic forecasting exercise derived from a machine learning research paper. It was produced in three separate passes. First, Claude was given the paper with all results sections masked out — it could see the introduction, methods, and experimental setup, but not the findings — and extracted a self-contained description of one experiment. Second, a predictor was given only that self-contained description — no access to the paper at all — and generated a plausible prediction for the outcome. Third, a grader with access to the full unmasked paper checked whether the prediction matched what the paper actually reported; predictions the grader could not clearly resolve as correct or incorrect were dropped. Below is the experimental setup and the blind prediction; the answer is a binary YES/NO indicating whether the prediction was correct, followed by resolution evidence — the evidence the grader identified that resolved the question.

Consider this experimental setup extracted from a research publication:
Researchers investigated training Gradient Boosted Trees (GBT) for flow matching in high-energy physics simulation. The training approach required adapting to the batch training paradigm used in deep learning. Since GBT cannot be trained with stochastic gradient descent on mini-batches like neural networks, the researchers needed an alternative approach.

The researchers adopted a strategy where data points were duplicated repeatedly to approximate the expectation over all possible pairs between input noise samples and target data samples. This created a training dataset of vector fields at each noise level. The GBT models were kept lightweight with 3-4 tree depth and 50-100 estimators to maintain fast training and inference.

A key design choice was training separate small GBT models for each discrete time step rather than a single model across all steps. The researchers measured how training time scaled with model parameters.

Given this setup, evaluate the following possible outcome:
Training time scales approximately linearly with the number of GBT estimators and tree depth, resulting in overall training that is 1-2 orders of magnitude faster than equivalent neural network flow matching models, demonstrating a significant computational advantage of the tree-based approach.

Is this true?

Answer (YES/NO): YES